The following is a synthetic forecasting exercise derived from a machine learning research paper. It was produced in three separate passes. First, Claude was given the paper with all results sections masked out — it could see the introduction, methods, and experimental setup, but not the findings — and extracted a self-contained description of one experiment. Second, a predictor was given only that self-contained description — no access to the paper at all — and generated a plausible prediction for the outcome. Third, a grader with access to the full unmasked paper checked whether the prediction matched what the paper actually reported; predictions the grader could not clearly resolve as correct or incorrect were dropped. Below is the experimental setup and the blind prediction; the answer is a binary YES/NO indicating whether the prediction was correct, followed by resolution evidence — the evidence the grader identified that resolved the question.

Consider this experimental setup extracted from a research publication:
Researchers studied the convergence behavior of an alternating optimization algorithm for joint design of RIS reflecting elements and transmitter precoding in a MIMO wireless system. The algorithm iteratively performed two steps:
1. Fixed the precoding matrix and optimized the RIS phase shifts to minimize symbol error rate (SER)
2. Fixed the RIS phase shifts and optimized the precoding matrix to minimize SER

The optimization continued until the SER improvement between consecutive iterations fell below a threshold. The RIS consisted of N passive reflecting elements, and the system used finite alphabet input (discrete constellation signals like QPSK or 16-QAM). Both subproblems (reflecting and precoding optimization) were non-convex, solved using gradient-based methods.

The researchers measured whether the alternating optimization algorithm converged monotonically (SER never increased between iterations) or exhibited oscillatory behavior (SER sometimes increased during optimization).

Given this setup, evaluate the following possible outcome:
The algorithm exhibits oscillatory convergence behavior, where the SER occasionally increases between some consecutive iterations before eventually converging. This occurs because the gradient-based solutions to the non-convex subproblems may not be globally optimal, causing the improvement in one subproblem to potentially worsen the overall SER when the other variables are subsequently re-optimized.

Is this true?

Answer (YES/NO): NO